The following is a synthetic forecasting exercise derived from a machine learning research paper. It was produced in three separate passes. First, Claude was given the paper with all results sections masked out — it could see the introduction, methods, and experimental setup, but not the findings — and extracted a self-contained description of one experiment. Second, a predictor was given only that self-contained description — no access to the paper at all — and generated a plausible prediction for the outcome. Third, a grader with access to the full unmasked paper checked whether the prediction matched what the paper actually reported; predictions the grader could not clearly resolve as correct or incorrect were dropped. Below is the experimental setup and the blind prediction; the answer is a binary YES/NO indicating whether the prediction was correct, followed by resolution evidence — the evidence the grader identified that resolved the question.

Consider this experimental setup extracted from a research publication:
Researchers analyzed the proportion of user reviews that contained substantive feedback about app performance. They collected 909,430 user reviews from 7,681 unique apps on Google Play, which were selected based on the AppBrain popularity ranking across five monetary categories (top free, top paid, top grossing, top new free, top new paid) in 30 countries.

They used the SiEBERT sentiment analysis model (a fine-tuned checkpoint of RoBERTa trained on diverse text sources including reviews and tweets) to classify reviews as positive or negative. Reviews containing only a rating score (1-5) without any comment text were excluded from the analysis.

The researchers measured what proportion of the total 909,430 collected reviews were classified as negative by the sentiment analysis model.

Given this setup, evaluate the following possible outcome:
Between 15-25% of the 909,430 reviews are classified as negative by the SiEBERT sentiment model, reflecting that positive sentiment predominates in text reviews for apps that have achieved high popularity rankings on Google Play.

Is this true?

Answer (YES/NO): NO